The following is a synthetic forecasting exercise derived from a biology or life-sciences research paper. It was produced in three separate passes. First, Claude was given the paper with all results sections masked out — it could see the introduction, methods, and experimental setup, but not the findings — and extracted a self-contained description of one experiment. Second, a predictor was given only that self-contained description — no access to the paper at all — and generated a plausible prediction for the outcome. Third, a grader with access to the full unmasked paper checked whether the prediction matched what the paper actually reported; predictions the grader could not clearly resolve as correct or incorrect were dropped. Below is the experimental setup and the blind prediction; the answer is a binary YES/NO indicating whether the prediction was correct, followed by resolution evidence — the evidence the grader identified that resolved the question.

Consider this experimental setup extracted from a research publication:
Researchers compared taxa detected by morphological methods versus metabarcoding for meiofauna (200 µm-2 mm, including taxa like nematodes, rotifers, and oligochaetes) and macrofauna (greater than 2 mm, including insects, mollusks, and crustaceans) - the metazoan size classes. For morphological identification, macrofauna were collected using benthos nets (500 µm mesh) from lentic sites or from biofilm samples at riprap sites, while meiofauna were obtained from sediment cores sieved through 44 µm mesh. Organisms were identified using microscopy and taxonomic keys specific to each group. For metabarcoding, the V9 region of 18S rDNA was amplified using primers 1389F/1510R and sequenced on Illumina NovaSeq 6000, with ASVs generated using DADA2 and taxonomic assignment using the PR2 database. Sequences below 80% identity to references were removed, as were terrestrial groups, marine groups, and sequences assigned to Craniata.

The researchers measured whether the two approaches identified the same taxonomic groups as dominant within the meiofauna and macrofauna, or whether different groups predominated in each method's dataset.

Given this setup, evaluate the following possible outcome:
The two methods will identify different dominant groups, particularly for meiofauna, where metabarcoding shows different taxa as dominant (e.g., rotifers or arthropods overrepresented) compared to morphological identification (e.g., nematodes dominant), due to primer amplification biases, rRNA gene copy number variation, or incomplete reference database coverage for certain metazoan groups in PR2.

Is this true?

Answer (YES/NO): NO